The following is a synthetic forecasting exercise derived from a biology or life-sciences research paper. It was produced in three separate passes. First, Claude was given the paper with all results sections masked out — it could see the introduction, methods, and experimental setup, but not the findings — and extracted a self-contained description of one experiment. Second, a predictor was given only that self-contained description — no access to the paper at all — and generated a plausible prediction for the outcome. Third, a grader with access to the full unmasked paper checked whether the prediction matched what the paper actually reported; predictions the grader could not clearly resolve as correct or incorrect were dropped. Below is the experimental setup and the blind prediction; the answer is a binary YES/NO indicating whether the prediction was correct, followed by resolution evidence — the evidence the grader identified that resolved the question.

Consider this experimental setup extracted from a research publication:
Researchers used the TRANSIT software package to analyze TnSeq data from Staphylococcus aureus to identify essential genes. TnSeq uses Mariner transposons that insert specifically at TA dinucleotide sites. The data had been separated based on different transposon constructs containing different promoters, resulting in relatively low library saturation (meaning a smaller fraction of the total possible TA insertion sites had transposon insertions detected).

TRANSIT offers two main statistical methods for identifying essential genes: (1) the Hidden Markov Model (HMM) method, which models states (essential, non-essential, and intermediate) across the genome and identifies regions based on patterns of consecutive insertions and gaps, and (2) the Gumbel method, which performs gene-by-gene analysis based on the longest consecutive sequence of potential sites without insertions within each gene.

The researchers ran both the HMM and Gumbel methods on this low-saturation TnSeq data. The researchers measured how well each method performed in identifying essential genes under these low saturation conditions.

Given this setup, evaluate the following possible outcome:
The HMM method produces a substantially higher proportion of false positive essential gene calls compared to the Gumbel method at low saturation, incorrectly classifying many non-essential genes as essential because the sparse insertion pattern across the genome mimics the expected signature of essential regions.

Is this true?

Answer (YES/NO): YES